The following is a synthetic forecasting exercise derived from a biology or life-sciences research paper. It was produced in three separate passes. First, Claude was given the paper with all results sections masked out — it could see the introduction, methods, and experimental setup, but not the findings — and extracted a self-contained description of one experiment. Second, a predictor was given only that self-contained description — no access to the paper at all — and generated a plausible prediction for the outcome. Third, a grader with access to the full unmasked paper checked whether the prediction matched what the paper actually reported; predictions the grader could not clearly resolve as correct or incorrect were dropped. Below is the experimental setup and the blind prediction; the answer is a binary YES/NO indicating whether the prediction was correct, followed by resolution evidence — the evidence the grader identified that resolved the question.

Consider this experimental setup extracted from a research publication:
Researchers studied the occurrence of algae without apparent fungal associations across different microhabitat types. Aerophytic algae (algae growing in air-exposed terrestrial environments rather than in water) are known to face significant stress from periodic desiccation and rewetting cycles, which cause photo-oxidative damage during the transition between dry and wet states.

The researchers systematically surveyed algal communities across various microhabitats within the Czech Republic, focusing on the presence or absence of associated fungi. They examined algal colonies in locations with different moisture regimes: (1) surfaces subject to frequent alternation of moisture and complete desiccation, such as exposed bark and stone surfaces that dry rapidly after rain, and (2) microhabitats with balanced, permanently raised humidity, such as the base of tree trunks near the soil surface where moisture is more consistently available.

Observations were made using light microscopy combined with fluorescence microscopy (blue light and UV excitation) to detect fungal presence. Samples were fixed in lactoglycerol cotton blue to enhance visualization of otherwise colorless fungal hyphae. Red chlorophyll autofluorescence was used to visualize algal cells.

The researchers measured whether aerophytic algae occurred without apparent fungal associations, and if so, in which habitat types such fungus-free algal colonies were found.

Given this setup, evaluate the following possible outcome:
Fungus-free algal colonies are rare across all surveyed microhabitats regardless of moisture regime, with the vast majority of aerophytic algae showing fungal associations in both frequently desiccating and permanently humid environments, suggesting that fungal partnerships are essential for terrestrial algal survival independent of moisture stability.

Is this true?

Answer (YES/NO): NO